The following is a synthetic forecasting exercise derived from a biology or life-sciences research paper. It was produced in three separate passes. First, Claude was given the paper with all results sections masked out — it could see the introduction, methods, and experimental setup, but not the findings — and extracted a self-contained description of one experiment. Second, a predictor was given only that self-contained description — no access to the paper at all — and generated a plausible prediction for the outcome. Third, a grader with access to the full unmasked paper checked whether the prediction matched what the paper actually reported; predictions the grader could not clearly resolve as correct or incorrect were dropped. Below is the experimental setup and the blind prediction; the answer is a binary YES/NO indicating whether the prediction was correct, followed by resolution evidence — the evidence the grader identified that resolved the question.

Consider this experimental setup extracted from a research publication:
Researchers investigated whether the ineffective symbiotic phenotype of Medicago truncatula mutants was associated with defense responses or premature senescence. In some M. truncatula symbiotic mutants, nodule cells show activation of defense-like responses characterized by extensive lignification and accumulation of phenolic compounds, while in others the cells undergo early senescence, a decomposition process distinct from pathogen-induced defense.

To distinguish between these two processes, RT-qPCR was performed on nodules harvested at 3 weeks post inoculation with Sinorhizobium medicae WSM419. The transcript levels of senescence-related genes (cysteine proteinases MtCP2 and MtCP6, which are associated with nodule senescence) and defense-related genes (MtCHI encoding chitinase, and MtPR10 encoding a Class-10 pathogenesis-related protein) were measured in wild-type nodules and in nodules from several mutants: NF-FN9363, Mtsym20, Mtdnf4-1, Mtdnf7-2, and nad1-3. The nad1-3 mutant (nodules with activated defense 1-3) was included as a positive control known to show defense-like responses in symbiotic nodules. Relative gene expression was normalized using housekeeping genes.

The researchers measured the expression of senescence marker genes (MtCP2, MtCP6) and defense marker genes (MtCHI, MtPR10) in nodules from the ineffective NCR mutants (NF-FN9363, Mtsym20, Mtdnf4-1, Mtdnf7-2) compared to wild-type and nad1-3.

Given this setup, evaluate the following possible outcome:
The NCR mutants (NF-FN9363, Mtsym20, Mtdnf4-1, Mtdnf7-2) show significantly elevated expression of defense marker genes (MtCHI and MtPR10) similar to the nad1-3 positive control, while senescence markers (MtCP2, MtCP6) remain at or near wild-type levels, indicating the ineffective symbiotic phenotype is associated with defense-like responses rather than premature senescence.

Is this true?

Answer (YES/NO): NO